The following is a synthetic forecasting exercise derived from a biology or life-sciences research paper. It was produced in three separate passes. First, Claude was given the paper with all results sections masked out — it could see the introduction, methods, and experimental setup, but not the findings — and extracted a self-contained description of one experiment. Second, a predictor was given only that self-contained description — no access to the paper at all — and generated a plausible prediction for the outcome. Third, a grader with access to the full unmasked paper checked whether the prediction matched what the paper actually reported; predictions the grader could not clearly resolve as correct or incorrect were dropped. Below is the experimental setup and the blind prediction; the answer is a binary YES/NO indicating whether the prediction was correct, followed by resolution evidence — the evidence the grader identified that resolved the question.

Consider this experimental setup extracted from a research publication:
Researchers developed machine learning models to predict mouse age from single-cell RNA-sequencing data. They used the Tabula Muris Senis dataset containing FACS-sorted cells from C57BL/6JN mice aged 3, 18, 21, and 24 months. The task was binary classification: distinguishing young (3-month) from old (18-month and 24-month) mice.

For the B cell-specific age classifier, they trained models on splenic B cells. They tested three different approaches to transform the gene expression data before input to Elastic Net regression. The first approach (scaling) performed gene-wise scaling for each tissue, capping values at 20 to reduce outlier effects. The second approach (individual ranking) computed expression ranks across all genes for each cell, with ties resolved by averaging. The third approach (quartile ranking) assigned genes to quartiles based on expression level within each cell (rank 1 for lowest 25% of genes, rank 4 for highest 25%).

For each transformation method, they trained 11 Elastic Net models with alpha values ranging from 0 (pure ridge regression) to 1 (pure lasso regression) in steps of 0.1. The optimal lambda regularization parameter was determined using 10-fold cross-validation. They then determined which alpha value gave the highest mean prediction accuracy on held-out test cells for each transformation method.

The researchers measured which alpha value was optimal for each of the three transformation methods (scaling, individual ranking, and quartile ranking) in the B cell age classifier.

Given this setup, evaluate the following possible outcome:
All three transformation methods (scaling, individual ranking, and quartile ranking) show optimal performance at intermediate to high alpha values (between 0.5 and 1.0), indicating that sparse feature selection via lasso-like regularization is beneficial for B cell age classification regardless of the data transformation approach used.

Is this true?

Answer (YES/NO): NO